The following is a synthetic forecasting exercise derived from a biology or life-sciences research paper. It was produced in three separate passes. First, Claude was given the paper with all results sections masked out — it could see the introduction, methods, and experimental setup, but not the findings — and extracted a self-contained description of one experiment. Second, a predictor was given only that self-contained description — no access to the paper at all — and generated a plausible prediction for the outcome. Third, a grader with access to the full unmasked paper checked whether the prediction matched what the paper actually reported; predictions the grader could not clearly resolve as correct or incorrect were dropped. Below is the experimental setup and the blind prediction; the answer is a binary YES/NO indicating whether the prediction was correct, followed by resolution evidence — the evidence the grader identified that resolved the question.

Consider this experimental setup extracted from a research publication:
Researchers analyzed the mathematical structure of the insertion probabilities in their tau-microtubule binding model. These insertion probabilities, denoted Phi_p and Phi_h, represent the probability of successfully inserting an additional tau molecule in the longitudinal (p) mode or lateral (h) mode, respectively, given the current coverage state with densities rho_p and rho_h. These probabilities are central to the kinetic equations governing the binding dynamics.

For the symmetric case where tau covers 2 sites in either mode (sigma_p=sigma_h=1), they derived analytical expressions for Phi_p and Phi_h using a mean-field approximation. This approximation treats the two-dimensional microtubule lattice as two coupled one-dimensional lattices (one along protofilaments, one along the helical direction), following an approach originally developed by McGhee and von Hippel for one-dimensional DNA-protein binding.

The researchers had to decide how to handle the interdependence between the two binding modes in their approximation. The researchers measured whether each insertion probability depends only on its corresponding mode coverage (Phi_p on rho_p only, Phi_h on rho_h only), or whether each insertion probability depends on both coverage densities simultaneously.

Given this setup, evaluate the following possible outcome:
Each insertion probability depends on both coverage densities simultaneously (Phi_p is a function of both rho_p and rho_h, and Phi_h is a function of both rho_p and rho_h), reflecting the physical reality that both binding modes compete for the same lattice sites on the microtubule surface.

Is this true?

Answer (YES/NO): YES